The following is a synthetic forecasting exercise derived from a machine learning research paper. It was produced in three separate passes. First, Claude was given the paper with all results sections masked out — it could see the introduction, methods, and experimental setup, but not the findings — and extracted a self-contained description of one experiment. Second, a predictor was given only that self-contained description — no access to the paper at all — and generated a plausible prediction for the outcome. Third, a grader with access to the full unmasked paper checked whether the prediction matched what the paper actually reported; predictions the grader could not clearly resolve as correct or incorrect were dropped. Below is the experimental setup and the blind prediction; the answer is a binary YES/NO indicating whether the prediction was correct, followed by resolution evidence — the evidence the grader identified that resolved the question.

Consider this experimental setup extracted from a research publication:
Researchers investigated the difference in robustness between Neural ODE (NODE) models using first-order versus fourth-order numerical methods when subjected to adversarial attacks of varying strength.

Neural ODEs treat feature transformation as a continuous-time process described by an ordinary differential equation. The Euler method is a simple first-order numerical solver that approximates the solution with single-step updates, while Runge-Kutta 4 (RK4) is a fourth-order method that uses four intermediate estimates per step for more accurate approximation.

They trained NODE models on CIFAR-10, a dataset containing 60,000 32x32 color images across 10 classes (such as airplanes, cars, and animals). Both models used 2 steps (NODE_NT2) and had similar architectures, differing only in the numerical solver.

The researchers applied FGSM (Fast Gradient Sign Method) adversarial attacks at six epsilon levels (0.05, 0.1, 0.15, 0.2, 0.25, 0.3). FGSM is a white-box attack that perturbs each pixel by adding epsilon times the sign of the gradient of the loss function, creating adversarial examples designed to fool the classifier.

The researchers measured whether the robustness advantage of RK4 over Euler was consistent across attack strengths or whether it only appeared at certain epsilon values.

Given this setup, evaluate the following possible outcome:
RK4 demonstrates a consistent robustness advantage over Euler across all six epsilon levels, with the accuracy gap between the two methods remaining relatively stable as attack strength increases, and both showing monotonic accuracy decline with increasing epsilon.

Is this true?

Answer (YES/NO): NO